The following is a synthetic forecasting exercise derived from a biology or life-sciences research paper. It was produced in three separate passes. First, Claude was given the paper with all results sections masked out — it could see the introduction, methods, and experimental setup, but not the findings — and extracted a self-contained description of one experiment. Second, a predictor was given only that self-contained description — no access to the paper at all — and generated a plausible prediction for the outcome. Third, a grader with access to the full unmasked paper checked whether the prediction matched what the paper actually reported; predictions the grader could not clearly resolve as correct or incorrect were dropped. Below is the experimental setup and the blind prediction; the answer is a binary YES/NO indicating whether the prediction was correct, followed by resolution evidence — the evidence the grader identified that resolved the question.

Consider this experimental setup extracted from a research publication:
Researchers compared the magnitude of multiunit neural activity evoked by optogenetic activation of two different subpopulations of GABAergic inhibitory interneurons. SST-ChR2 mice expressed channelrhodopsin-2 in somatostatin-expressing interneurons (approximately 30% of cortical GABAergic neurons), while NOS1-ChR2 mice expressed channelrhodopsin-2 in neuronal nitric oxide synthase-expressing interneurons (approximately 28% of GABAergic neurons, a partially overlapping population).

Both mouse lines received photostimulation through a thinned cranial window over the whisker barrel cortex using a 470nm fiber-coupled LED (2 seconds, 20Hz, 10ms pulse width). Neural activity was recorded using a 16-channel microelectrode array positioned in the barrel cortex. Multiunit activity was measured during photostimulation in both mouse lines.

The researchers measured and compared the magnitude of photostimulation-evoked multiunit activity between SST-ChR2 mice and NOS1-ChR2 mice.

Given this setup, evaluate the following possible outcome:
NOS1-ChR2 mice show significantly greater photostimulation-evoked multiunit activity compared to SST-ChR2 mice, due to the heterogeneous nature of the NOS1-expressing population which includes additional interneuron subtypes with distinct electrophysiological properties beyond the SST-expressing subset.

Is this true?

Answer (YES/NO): NO